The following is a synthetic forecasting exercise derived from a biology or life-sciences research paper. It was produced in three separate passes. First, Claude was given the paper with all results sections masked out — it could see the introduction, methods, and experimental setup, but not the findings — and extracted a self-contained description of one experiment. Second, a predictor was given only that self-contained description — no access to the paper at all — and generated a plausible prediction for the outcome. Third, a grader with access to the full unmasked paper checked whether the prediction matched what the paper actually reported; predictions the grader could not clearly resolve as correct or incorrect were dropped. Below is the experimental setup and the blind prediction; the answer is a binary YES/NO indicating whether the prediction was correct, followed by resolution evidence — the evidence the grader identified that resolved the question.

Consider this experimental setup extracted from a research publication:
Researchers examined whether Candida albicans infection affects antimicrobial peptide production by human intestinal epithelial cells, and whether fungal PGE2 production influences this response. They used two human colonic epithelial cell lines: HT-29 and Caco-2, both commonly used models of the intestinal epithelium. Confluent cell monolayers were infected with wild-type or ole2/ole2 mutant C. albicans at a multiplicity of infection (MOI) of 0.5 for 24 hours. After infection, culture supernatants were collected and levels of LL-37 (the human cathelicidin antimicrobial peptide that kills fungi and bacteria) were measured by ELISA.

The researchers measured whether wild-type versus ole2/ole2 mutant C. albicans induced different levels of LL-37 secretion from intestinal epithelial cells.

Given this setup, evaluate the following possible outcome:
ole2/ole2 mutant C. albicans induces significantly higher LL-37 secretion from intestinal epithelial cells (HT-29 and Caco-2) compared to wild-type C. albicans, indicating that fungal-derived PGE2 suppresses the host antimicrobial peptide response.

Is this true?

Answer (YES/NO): NO